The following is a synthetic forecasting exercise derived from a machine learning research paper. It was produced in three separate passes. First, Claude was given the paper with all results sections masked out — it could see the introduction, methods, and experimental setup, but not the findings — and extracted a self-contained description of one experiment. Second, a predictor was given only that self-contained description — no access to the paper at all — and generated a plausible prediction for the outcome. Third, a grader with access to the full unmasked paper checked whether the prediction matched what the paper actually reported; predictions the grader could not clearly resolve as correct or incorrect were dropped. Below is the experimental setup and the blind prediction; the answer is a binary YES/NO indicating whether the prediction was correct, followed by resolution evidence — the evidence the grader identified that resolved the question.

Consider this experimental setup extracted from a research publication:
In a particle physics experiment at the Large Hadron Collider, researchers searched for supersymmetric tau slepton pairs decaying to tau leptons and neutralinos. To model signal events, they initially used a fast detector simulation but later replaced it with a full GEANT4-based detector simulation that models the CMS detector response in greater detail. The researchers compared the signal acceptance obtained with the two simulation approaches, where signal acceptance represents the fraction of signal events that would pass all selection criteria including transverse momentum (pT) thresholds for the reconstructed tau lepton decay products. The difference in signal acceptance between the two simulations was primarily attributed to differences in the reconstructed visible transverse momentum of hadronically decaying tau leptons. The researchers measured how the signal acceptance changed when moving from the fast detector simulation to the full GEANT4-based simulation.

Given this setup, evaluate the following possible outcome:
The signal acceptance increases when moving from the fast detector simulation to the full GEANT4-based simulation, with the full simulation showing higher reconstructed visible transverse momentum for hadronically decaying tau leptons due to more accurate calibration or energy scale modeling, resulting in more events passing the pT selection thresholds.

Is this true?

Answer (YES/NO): NO